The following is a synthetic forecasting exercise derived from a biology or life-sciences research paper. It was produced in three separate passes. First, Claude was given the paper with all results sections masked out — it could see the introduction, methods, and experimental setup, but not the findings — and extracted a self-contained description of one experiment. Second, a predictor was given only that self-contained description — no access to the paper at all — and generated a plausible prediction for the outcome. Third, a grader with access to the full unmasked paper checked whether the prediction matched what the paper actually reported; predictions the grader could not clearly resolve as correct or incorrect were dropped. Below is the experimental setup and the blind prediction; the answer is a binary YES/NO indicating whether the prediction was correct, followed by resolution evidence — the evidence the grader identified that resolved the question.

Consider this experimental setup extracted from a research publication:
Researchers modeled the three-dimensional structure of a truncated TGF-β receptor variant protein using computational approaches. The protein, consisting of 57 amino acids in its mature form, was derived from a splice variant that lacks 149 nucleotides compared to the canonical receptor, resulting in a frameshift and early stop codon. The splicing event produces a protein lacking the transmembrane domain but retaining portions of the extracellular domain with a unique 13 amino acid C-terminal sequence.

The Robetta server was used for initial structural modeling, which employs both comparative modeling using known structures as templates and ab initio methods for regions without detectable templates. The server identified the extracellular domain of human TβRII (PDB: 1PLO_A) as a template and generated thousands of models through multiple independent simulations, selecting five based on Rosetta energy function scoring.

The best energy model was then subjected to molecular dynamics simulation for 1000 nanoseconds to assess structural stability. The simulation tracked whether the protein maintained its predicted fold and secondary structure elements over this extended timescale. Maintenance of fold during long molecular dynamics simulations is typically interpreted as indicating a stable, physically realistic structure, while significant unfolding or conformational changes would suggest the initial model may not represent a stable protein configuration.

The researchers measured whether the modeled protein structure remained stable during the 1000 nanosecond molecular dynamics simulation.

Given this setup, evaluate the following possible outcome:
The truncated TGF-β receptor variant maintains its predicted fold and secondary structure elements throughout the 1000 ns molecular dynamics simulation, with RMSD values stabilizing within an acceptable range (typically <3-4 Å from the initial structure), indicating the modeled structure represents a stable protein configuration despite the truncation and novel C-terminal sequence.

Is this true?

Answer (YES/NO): YES